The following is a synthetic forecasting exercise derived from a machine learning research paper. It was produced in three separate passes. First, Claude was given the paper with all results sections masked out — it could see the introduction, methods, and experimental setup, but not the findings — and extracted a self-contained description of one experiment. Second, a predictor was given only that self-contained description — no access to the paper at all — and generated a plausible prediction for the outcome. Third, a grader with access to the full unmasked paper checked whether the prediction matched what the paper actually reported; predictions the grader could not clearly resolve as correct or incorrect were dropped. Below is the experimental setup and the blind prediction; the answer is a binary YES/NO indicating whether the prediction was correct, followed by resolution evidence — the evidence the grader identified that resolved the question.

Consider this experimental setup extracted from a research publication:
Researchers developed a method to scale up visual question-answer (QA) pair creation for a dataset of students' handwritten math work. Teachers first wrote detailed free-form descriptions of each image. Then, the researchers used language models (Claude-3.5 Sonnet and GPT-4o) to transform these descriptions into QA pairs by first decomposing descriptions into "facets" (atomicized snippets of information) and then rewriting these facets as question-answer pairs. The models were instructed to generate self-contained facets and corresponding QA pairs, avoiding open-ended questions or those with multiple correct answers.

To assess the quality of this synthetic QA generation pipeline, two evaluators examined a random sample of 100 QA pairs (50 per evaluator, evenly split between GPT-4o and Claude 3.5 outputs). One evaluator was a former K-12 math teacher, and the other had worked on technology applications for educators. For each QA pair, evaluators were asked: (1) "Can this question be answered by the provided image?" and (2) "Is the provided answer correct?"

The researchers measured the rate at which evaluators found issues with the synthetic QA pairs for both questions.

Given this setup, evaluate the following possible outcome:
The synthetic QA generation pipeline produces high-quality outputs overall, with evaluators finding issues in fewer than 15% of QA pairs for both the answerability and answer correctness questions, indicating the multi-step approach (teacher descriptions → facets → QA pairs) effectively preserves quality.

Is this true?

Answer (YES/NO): NO